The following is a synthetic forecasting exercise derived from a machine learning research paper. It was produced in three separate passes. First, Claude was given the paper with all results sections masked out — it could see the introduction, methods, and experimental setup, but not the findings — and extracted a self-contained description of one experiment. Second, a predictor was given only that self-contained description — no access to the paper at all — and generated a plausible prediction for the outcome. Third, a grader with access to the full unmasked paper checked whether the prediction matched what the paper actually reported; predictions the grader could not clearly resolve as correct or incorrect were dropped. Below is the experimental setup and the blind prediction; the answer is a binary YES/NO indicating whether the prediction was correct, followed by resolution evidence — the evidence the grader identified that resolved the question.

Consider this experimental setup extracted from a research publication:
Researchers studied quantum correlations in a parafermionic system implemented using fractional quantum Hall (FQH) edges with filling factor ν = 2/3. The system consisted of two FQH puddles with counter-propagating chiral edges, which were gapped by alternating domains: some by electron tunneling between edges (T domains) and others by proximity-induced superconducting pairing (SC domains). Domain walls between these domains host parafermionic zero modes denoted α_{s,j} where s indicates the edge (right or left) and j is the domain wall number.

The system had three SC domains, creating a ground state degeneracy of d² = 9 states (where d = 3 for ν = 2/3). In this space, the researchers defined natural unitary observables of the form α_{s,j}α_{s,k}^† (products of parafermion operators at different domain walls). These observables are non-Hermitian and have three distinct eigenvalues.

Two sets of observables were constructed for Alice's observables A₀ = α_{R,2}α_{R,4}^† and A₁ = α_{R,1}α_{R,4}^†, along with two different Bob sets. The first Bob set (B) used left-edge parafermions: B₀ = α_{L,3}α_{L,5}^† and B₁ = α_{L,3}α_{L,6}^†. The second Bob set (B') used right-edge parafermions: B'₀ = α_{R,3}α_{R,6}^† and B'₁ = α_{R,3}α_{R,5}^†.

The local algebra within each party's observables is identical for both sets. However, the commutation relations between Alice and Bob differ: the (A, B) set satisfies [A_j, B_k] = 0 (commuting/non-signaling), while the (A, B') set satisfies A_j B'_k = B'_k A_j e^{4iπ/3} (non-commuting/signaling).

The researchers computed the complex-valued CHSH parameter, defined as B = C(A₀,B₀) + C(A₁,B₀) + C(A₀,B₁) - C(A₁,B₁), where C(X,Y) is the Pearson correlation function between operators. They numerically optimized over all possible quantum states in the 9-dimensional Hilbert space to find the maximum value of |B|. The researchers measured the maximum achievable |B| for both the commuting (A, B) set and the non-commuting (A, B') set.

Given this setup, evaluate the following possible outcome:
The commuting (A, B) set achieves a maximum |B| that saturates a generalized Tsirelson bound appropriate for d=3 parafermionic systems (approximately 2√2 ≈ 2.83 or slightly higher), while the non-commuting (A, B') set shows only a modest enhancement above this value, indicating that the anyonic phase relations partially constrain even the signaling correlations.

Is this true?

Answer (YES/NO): NO